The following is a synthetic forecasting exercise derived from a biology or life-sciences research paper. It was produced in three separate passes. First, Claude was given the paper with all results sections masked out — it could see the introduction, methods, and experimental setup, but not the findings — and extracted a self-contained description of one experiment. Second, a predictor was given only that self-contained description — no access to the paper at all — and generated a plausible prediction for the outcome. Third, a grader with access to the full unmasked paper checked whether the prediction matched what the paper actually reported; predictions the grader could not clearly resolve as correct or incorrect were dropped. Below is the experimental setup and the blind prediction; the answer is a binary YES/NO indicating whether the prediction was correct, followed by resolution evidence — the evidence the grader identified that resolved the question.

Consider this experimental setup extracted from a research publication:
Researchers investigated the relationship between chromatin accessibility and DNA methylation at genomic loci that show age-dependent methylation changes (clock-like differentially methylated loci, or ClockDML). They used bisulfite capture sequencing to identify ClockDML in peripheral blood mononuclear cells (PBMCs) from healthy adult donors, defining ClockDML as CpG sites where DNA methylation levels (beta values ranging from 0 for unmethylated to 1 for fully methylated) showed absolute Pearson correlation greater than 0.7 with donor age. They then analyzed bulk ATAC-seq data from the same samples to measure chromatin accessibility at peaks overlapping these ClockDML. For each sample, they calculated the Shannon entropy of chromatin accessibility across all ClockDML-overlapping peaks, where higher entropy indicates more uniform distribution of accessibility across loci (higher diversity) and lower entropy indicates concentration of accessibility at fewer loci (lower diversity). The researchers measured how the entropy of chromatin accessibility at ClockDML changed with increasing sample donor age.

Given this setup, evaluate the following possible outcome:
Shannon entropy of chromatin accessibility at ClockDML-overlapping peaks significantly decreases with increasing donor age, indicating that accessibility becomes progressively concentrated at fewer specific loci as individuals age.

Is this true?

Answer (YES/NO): YES